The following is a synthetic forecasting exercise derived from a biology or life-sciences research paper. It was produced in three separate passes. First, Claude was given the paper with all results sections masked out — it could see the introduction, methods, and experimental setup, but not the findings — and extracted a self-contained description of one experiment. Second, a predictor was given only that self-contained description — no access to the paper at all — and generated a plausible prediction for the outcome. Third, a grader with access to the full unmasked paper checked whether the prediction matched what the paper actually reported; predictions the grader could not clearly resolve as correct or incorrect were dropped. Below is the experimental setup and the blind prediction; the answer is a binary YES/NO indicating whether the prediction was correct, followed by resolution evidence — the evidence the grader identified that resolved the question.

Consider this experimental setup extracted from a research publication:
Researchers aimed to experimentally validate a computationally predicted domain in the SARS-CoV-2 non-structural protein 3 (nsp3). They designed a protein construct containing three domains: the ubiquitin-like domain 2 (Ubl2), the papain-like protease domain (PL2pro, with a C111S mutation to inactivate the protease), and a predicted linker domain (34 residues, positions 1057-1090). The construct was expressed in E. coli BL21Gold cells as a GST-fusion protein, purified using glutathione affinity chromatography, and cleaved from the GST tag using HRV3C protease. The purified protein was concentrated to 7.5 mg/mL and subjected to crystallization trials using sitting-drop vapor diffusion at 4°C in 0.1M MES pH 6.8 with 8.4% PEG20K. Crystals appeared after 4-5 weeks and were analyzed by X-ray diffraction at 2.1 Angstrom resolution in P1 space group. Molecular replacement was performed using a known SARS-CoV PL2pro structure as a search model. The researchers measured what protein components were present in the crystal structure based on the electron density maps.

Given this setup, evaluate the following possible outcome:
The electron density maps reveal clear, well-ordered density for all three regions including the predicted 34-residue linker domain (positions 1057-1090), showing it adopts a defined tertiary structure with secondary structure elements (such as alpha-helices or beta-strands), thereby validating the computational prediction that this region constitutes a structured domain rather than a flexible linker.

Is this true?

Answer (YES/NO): NO